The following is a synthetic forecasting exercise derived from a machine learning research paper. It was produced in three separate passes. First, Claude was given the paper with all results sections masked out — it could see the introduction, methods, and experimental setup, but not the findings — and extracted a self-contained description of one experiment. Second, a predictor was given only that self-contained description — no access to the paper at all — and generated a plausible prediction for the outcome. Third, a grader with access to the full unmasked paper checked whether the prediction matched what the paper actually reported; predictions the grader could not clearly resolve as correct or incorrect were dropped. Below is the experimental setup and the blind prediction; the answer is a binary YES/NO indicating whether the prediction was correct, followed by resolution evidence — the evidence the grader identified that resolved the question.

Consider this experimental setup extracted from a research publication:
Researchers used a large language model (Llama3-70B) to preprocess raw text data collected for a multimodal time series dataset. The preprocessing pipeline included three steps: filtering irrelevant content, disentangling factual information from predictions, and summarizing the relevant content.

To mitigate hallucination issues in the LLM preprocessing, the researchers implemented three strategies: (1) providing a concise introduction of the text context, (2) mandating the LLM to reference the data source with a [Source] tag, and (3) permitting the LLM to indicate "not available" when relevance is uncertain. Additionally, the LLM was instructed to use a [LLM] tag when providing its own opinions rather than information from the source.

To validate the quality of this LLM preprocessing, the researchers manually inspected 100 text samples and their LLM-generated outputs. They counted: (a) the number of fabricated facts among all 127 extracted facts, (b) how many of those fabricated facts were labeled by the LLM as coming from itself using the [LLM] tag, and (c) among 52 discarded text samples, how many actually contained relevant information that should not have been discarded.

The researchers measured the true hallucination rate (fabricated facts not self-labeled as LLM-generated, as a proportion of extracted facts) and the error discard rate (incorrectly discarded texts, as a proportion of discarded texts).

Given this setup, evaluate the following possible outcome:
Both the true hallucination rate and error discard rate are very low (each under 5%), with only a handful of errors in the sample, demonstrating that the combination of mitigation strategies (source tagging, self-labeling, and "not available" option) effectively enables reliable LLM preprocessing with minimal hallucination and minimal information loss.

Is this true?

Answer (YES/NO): NO